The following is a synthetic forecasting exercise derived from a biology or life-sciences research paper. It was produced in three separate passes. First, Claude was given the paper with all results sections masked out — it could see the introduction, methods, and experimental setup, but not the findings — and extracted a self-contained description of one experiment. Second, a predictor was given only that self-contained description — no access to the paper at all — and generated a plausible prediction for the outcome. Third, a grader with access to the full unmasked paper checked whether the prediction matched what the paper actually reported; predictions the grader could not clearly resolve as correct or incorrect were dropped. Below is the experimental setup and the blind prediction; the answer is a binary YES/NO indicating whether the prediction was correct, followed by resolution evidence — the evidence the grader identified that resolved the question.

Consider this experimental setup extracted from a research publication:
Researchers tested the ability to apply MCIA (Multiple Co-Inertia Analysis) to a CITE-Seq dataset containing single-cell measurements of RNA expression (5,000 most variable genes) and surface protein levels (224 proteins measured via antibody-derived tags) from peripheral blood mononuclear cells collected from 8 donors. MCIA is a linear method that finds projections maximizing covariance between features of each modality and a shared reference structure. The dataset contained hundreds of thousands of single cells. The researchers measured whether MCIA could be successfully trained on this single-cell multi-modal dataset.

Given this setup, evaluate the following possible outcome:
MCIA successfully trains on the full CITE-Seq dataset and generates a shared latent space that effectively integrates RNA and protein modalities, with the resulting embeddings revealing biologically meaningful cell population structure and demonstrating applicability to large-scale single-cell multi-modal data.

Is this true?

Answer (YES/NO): NO